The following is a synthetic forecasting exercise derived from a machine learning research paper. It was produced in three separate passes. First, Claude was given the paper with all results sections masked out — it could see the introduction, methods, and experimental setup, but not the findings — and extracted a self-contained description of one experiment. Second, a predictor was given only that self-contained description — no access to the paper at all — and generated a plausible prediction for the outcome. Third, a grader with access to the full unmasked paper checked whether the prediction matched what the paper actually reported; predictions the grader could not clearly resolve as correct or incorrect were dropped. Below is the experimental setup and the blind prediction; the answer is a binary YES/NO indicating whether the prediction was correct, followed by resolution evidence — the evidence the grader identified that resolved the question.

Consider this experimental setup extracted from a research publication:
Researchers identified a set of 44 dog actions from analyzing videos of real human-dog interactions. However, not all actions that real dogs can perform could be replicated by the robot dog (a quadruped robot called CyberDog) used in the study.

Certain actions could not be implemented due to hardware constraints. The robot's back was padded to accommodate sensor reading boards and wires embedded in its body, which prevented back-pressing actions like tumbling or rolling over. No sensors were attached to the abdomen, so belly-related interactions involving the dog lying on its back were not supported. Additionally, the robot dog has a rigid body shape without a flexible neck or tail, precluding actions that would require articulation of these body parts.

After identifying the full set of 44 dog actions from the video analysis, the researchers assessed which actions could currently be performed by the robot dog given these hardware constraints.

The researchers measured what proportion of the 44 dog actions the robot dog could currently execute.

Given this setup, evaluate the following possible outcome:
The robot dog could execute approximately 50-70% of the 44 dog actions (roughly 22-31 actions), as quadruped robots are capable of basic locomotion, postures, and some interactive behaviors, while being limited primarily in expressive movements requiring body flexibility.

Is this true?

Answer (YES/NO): NO